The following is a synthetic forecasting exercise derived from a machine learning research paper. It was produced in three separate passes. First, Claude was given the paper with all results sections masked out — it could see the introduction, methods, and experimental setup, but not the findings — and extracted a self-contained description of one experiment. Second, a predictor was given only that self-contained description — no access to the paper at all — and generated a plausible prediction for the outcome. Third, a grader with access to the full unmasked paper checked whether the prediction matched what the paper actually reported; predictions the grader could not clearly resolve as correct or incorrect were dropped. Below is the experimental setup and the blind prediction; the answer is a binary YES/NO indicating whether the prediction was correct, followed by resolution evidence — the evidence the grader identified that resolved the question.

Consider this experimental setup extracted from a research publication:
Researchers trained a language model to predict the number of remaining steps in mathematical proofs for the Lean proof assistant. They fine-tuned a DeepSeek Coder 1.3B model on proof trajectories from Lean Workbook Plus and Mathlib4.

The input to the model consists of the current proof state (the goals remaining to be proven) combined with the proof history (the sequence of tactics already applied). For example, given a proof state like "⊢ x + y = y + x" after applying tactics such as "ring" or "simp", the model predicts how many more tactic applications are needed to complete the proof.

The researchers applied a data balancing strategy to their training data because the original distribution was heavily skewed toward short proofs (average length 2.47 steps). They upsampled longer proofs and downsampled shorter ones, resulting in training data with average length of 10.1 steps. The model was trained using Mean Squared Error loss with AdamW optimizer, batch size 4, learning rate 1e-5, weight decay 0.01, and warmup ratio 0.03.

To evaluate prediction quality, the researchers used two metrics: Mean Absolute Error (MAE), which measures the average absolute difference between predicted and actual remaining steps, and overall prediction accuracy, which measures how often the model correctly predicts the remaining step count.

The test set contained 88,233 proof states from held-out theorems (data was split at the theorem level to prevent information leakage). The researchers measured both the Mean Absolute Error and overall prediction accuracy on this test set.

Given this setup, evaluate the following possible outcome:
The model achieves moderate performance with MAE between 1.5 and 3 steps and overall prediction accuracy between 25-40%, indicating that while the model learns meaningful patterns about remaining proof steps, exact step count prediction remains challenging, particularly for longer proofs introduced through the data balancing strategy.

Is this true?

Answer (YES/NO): NO